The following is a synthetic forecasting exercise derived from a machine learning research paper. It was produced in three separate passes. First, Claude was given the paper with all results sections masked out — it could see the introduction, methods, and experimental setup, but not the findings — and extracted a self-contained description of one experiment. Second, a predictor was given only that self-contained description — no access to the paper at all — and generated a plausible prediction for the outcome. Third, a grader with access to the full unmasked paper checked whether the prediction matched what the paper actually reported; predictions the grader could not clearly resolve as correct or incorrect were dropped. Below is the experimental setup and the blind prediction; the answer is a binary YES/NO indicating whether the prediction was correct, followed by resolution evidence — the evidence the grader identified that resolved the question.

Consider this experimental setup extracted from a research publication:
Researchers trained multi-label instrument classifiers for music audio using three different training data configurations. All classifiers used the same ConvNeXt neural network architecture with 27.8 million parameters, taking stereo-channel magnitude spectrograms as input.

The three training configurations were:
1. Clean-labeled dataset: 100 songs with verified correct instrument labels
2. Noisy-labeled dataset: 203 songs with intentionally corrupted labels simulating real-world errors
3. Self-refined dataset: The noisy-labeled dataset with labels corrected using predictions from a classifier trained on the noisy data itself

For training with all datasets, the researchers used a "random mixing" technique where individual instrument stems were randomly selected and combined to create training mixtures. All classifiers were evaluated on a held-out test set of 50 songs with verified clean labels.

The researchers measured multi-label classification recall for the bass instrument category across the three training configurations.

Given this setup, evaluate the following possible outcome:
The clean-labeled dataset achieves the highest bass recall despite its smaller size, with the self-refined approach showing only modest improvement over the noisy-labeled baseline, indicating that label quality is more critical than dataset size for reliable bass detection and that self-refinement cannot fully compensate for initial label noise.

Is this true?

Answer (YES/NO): NO